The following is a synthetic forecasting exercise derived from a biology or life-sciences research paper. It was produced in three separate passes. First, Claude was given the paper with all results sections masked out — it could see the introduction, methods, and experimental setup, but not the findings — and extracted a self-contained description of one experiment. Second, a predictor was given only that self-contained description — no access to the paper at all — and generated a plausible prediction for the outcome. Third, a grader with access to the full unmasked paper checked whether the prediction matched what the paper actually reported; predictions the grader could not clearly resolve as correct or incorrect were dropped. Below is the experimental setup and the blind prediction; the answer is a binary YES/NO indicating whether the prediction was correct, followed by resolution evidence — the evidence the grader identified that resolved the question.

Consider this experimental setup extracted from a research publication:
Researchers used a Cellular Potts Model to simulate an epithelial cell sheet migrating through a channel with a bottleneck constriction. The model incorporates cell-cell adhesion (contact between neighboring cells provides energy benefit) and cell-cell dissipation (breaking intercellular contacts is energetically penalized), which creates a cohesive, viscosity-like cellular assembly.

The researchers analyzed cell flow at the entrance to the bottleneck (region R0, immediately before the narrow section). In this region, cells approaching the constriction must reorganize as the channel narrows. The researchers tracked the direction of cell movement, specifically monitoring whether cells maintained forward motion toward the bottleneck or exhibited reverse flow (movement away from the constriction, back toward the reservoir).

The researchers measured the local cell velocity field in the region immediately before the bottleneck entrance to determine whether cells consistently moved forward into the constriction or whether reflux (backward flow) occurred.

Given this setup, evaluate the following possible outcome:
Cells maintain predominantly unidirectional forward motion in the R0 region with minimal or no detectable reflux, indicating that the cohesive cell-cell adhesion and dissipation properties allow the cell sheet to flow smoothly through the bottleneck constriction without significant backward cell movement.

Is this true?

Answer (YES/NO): NO